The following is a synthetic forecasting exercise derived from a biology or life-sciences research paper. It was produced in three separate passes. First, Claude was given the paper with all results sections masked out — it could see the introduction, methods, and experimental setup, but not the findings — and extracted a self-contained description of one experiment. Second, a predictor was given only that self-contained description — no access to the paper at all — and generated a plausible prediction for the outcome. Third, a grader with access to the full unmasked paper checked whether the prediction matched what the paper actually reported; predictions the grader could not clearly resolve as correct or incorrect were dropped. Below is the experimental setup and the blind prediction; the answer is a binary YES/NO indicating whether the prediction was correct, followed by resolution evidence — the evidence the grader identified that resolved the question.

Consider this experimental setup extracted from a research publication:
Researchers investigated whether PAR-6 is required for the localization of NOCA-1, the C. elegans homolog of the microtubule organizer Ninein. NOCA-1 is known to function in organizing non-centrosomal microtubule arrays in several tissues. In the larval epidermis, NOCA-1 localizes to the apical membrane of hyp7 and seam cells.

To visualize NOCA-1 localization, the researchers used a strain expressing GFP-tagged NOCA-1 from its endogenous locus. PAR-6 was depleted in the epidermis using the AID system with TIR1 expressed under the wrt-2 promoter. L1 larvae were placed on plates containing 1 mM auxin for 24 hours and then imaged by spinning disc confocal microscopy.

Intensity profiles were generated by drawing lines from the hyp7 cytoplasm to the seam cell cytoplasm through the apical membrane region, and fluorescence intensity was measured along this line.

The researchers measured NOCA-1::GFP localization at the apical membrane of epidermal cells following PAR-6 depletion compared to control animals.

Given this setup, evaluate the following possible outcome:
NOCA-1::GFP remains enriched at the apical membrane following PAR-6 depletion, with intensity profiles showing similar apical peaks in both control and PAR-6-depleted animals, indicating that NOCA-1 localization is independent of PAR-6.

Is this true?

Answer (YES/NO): NO